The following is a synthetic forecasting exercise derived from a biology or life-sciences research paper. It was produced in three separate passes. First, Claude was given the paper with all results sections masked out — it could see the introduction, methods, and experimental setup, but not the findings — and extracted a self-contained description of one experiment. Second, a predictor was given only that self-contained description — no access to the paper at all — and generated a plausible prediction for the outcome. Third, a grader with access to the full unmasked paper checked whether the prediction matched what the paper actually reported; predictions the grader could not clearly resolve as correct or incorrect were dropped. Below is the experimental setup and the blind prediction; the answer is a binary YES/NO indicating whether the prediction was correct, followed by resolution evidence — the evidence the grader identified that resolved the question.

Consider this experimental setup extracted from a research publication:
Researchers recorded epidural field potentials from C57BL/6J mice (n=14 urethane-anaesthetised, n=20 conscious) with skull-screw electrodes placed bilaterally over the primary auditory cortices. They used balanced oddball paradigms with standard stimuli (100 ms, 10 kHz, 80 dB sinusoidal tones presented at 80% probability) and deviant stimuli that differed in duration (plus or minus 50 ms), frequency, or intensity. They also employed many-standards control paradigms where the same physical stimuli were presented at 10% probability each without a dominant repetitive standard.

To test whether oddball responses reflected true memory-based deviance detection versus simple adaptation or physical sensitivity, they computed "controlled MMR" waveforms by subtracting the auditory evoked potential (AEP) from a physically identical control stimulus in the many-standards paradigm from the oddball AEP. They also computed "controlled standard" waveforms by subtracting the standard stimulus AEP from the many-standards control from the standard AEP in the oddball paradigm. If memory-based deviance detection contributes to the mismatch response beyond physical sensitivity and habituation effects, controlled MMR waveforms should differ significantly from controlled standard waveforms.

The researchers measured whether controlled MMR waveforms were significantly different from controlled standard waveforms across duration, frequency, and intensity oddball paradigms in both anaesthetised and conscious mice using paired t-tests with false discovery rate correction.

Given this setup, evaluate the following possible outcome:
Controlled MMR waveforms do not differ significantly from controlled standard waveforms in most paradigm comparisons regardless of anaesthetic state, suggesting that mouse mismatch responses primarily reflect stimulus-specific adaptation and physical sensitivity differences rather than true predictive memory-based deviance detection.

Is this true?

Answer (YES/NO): NO